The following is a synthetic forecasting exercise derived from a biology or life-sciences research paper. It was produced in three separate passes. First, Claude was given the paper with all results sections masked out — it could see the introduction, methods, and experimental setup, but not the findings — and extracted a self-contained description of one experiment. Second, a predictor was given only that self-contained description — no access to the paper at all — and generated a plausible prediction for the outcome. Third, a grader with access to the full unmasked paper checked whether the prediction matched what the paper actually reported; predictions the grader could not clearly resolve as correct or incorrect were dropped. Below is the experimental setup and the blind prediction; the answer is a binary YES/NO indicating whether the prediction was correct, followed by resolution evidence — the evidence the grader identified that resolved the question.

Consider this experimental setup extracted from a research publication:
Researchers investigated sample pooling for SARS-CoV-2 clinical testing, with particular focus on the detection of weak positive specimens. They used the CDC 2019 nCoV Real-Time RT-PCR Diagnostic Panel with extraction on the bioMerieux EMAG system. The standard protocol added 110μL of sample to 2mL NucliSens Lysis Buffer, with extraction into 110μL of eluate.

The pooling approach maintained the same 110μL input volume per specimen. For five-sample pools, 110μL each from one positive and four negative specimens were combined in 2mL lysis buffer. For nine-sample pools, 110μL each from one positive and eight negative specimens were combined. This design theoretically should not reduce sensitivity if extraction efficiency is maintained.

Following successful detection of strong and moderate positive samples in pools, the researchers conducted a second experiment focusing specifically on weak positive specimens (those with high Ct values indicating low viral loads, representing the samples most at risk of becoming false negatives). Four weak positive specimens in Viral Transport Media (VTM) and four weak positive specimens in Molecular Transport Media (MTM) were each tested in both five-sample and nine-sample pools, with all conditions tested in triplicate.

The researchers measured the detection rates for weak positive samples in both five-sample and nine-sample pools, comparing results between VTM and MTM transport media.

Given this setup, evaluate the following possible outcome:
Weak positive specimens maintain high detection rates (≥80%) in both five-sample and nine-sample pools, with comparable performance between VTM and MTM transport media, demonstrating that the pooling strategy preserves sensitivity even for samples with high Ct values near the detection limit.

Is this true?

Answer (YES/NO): NO